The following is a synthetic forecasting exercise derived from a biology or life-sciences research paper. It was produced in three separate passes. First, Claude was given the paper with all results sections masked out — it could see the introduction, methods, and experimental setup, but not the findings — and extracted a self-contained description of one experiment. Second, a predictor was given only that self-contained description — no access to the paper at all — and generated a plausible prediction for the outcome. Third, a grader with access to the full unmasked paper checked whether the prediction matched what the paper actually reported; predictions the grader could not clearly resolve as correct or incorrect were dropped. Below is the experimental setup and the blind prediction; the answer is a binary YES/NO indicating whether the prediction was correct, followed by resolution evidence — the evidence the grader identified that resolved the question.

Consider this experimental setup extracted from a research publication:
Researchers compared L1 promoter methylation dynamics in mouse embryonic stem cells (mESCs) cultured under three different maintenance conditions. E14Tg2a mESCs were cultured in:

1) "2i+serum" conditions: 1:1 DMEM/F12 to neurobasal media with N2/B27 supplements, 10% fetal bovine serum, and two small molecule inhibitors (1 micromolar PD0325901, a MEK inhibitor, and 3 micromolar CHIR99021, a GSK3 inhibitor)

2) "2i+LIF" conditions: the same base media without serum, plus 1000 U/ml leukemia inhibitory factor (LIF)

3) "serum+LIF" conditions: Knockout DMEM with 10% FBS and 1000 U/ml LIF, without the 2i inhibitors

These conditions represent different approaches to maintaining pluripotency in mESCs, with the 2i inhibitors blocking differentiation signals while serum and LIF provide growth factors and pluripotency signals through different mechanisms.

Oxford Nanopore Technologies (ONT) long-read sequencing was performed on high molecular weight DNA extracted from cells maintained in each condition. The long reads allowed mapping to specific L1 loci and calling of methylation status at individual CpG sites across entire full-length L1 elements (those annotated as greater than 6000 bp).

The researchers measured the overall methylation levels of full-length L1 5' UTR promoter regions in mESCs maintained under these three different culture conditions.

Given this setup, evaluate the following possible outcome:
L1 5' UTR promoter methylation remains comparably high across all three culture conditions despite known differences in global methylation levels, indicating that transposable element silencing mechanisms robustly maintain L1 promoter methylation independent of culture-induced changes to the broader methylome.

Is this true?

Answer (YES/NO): NO